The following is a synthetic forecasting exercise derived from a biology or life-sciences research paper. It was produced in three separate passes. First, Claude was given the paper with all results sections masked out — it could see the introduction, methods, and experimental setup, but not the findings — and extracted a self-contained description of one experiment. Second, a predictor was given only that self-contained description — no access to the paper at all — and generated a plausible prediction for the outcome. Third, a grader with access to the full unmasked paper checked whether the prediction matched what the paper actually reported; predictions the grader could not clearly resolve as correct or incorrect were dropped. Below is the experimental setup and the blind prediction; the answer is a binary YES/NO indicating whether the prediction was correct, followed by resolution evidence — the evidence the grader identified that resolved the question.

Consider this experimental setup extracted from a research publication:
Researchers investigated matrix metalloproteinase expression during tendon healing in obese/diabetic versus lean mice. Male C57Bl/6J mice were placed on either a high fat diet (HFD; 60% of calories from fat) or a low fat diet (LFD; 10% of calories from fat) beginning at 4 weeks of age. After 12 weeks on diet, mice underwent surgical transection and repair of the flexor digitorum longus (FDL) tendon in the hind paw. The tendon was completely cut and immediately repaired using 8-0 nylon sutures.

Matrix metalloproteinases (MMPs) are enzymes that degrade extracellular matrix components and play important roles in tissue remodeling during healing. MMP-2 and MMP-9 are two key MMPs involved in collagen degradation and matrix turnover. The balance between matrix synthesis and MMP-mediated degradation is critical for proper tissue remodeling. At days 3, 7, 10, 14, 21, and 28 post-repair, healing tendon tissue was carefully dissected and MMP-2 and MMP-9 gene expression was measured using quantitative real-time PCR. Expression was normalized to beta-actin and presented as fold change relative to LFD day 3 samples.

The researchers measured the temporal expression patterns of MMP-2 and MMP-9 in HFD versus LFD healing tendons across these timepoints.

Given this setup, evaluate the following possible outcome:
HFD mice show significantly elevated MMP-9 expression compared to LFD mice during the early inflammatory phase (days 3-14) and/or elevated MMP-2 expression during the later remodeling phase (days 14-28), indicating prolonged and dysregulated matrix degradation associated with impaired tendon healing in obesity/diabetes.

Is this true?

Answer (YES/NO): YES